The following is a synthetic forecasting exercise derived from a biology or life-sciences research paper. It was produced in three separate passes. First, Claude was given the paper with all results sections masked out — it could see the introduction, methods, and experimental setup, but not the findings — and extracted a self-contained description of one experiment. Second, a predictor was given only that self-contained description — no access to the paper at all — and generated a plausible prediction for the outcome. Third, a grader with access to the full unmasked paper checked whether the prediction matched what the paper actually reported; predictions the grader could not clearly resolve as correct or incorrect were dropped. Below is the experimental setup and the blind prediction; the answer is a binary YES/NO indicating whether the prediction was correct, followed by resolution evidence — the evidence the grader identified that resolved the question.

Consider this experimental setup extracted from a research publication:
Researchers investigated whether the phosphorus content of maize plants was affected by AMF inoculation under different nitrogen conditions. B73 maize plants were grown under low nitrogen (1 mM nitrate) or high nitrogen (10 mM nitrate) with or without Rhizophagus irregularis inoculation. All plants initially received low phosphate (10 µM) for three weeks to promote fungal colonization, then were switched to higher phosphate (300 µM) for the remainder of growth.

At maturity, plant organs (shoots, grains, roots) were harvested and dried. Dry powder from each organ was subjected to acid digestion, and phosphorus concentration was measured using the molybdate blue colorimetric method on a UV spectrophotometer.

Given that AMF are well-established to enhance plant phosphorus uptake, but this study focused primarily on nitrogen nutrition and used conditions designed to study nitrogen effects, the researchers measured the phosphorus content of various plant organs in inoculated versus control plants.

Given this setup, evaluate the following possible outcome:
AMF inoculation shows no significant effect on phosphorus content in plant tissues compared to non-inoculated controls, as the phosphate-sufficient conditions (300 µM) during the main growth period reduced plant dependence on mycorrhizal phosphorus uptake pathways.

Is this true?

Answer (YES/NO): NO